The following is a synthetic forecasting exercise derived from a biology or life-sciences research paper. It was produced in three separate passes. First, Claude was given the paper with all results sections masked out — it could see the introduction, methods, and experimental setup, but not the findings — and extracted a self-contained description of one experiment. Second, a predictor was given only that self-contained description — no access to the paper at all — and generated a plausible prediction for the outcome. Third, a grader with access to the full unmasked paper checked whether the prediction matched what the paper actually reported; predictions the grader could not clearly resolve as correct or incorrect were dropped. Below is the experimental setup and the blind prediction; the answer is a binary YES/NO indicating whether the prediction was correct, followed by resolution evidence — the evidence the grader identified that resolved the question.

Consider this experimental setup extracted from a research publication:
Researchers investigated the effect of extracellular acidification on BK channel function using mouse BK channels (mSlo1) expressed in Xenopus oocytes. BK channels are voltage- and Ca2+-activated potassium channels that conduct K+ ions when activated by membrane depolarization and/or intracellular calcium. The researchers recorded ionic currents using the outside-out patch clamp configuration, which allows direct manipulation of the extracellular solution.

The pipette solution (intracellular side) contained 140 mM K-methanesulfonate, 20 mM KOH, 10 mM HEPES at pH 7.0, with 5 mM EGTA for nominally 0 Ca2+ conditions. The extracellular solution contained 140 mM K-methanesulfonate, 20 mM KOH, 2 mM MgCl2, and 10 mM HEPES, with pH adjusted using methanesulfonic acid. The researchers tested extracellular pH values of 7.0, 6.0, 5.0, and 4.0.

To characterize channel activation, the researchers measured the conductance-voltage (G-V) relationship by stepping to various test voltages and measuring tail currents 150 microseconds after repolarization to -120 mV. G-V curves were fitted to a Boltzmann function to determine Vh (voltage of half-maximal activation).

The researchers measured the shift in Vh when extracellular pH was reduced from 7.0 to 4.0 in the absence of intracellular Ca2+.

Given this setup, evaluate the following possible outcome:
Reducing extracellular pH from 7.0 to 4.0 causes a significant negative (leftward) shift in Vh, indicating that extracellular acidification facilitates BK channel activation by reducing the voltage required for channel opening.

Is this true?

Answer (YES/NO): NO